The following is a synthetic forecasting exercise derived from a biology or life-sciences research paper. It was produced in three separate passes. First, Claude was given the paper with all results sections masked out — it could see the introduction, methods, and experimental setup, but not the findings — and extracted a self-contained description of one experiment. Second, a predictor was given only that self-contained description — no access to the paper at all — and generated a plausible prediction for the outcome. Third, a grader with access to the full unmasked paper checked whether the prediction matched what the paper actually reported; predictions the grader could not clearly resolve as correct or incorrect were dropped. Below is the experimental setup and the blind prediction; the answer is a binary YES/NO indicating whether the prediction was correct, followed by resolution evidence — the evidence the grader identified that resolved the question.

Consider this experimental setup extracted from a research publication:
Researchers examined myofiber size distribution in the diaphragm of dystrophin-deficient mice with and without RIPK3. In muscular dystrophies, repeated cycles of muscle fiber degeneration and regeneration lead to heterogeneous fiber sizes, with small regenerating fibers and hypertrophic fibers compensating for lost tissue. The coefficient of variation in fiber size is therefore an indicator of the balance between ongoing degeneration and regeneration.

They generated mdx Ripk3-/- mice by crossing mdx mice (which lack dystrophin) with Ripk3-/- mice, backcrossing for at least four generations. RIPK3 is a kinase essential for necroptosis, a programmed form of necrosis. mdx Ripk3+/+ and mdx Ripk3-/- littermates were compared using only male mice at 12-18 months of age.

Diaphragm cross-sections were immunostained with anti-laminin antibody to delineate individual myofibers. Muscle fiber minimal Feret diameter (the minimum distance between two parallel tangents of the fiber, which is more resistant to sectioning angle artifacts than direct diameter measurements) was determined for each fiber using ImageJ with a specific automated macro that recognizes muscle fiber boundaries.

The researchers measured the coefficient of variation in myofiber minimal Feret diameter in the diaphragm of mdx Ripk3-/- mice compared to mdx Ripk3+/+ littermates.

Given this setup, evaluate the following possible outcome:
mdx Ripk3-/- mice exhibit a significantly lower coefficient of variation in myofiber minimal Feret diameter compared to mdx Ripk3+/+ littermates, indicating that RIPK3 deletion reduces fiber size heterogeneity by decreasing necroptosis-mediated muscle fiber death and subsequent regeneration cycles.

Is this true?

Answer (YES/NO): YES